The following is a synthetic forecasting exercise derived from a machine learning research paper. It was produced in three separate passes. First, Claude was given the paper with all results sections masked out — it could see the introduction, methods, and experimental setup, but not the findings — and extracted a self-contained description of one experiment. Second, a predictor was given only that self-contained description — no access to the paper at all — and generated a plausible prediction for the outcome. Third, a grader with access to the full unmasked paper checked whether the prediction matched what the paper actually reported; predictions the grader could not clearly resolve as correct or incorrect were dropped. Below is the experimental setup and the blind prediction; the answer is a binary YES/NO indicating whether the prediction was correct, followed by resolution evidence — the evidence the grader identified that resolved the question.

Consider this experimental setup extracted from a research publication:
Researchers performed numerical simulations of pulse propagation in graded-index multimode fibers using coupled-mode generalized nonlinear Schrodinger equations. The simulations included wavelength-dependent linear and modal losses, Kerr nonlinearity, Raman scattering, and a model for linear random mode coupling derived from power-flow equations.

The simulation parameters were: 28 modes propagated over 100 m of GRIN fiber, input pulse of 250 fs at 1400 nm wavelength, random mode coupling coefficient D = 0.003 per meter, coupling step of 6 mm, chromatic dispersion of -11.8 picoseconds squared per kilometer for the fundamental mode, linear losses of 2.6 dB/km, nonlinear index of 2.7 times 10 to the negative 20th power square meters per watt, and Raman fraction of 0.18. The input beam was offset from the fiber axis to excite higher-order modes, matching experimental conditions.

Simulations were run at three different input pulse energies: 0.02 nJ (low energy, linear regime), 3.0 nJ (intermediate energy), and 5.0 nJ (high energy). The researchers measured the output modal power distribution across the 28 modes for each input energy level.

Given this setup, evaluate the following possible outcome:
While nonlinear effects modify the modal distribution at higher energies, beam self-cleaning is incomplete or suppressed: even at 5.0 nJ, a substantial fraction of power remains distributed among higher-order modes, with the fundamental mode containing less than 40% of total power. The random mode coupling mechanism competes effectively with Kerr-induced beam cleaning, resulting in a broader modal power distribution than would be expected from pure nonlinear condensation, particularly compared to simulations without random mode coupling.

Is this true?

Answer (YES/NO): NO